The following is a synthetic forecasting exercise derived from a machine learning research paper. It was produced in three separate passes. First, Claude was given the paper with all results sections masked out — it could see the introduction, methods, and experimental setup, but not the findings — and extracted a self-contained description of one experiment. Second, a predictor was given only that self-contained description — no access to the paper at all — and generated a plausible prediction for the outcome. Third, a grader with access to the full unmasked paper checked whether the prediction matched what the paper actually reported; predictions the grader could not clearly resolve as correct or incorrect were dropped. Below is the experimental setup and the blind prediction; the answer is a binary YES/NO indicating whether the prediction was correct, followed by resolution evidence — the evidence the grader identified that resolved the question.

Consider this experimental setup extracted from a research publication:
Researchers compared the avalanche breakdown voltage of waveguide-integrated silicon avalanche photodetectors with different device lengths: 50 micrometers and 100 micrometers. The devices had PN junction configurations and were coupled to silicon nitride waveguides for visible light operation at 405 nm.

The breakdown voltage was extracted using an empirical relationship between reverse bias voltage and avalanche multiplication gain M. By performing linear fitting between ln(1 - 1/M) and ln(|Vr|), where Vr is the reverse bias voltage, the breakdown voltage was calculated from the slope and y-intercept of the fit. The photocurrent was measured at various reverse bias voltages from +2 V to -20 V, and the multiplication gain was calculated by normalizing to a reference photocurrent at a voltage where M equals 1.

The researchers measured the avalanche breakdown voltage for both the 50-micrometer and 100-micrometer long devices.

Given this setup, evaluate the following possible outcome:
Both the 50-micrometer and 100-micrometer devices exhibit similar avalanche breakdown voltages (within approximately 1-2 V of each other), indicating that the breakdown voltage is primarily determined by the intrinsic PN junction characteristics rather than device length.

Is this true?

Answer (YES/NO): YES